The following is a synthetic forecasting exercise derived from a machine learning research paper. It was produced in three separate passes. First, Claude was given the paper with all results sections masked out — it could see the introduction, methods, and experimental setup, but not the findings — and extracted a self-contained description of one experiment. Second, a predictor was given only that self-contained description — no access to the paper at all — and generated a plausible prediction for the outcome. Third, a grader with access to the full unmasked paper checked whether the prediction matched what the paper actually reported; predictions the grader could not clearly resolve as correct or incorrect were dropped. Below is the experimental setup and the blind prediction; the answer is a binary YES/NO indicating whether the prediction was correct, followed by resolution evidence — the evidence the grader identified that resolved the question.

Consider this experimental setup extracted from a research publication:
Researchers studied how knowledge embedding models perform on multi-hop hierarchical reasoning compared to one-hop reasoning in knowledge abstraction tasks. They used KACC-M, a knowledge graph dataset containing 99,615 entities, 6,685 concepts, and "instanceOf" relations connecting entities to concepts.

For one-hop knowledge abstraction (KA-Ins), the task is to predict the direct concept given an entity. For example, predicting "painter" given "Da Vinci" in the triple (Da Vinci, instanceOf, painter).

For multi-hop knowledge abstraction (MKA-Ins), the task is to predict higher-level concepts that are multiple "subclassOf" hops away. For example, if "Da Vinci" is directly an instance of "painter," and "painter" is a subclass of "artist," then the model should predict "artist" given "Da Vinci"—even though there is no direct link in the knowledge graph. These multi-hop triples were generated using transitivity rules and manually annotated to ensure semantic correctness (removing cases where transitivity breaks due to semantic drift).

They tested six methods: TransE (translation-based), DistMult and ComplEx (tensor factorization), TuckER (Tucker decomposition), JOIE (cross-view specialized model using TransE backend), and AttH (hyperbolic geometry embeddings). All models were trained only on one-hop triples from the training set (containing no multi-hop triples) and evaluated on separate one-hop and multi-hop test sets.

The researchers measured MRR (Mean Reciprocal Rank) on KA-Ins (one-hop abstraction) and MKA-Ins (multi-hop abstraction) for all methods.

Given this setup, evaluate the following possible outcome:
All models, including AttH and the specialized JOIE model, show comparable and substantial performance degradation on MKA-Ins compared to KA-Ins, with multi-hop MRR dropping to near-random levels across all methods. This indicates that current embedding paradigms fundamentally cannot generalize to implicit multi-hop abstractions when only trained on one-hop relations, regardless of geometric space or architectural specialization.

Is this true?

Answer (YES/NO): NO